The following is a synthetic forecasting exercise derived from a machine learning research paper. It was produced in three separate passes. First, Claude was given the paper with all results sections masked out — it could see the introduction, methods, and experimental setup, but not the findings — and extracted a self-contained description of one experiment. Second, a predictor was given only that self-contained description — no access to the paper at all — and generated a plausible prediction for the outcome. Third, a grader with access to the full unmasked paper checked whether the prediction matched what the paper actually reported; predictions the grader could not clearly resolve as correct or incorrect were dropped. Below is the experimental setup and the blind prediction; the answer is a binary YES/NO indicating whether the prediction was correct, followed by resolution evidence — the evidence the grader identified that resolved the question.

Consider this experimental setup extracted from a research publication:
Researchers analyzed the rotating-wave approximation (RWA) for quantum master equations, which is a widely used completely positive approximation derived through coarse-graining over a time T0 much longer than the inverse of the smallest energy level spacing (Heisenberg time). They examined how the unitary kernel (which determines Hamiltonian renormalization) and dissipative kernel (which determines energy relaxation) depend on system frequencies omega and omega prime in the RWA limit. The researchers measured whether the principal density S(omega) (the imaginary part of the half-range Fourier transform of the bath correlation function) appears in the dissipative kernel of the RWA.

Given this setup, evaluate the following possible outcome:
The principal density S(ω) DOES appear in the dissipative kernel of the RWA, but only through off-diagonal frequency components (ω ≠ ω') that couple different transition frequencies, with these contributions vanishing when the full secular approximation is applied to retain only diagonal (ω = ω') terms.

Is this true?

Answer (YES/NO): NO